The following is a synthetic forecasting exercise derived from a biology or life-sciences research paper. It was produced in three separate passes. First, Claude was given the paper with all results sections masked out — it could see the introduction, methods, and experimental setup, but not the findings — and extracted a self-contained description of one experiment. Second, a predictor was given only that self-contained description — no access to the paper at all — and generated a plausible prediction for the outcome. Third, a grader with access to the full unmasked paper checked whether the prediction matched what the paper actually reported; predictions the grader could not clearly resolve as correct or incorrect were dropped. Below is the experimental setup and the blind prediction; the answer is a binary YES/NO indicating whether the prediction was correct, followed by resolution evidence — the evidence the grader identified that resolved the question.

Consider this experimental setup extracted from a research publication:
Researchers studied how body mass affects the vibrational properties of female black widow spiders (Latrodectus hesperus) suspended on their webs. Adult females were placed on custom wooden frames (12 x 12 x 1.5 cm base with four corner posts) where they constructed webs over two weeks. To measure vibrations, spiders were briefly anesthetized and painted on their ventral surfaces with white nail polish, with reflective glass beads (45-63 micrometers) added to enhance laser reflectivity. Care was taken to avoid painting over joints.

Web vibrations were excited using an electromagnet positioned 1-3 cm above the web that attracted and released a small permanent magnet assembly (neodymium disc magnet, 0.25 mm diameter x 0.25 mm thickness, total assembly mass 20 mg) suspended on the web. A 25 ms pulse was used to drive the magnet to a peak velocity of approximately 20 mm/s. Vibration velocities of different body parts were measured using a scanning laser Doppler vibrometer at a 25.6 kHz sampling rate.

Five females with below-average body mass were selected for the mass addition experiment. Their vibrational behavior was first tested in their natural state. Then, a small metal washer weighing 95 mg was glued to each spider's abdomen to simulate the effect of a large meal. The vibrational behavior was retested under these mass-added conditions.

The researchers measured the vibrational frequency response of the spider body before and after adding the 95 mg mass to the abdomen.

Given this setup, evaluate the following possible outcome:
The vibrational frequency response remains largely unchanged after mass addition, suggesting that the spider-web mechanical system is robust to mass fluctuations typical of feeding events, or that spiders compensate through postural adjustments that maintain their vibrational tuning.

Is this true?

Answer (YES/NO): YES